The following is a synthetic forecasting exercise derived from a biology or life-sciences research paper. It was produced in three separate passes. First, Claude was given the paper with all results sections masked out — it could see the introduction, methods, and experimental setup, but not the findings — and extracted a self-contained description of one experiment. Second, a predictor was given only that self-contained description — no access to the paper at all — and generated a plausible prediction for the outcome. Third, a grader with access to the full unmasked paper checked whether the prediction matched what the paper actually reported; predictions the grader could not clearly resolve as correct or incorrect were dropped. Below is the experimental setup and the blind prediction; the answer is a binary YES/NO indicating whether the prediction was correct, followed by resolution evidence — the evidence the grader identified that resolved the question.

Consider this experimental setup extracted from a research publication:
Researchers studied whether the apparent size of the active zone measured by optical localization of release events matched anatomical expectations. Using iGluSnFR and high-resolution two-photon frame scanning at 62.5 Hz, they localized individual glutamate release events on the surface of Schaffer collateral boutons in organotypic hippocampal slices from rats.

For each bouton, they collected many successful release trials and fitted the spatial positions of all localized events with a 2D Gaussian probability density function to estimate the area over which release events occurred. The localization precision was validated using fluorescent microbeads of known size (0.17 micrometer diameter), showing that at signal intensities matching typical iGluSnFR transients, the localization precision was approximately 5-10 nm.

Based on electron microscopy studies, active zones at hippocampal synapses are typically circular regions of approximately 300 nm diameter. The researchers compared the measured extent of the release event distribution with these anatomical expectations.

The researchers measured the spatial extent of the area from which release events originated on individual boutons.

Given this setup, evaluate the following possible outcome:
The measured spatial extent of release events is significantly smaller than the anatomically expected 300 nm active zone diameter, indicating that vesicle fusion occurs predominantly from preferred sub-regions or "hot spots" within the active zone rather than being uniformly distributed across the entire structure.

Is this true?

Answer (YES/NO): NO